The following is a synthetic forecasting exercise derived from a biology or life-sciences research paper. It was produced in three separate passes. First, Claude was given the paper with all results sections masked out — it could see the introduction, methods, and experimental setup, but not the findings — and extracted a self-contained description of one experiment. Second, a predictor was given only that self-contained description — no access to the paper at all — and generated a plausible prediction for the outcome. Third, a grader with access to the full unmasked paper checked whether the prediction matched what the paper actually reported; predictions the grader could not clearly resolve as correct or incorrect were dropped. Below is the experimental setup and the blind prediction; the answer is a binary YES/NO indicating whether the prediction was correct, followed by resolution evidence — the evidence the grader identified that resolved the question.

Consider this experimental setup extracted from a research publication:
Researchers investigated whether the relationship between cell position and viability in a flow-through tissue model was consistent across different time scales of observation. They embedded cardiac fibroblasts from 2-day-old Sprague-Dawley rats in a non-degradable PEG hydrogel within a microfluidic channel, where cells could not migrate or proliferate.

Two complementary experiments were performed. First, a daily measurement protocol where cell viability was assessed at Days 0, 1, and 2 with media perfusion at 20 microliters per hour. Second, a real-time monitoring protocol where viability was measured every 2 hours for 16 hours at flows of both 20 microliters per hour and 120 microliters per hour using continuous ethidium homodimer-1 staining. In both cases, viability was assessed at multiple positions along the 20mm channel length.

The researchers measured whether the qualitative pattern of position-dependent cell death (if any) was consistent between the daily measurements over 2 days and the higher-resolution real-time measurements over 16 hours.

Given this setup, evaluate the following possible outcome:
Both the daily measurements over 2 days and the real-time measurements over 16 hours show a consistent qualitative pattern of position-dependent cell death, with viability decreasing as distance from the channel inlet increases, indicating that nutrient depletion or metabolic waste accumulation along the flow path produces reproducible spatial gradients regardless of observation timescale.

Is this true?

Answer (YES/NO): NO